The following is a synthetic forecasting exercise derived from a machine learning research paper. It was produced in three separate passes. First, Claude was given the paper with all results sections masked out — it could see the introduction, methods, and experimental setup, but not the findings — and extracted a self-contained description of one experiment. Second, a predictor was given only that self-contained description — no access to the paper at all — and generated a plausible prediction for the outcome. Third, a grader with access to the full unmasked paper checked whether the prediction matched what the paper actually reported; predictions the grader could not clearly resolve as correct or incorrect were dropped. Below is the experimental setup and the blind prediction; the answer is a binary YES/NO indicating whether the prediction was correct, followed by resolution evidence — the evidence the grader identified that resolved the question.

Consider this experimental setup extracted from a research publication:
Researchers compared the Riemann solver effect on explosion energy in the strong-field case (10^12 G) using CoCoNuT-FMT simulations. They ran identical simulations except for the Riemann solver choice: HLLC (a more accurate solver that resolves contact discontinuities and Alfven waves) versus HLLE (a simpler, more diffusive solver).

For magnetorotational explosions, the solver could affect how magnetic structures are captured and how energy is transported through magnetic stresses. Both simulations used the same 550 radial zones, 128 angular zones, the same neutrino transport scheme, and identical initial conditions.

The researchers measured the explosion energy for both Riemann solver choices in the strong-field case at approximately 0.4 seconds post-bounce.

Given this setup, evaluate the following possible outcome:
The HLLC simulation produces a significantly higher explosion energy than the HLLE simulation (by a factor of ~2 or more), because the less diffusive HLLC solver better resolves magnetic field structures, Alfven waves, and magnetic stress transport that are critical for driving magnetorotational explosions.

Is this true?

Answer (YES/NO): NO